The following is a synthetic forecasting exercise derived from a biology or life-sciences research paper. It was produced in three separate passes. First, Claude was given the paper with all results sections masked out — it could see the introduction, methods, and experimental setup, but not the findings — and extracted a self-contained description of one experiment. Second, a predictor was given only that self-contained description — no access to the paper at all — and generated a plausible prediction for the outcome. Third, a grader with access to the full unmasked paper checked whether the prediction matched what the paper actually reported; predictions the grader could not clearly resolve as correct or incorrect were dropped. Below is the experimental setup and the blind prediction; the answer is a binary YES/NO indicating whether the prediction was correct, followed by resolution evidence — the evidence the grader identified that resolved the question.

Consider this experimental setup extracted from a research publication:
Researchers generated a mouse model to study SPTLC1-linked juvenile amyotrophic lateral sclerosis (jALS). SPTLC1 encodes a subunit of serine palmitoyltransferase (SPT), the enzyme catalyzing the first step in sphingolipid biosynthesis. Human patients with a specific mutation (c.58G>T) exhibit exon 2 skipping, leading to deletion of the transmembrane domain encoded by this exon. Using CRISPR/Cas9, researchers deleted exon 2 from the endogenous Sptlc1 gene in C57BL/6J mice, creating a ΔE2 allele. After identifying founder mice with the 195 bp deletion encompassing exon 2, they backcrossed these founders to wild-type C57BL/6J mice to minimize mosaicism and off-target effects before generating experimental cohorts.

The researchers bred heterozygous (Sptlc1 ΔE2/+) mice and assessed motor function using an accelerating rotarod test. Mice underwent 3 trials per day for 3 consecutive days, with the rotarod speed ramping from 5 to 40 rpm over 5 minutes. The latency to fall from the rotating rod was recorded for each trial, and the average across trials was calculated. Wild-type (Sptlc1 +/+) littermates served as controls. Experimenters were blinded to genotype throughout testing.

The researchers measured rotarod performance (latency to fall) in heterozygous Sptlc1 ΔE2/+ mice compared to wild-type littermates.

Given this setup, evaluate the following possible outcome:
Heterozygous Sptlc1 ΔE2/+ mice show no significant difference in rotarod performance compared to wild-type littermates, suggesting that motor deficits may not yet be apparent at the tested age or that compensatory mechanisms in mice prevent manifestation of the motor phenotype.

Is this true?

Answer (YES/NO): YES